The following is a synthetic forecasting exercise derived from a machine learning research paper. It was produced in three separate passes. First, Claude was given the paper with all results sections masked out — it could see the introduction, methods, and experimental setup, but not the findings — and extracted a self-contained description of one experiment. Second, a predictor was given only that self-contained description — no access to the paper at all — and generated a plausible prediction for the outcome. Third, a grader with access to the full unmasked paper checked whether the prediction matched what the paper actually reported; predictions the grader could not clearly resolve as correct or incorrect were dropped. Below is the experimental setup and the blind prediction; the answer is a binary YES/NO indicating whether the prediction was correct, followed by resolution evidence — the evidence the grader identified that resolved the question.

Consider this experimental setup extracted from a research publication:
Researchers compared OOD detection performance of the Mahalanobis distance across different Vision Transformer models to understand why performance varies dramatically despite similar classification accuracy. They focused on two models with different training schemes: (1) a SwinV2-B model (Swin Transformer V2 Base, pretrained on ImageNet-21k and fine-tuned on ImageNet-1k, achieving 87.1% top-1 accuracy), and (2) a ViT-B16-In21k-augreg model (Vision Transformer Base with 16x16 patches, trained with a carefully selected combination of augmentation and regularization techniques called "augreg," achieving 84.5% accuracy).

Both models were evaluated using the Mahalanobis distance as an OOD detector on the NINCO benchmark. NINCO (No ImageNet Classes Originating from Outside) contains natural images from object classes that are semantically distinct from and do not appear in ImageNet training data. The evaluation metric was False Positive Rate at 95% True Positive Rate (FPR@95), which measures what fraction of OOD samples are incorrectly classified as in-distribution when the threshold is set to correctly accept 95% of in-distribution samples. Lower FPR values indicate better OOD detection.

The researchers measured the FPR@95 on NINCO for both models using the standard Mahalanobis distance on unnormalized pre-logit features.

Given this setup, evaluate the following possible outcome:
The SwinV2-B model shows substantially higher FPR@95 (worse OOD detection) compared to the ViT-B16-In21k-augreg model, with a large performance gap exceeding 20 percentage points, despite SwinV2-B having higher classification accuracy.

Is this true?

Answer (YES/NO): YES